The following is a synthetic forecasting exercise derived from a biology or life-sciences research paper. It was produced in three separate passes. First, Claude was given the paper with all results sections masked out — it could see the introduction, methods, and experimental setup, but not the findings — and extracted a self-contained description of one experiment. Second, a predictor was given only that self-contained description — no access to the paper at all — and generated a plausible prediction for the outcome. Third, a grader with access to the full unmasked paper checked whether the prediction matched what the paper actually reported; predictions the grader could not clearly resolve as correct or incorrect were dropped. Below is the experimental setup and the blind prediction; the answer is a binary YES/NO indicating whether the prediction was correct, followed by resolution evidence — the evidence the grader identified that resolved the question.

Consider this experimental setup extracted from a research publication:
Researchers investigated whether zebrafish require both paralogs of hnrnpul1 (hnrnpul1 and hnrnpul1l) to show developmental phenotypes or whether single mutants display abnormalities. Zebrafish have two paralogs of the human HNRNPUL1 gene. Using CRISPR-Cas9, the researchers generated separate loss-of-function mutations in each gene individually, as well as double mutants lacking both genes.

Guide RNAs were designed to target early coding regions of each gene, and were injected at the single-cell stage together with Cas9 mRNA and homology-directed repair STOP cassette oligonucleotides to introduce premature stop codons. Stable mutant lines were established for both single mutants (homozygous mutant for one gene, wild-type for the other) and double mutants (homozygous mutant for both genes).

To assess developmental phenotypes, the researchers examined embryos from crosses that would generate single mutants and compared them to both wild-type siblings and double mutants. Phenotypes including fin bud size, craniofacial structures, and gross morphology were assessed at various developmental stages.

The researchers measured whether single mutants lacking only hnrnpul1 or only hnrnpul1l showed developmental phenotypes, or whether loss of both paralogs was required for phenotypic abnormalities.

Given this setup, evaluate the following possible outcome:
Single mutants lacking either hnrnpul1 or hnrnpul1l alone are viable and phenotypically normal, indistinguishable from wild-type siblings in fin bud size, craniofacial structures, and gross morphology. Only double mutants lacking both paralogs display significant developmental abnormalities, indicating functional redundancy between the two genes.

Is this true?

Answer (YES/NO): NO